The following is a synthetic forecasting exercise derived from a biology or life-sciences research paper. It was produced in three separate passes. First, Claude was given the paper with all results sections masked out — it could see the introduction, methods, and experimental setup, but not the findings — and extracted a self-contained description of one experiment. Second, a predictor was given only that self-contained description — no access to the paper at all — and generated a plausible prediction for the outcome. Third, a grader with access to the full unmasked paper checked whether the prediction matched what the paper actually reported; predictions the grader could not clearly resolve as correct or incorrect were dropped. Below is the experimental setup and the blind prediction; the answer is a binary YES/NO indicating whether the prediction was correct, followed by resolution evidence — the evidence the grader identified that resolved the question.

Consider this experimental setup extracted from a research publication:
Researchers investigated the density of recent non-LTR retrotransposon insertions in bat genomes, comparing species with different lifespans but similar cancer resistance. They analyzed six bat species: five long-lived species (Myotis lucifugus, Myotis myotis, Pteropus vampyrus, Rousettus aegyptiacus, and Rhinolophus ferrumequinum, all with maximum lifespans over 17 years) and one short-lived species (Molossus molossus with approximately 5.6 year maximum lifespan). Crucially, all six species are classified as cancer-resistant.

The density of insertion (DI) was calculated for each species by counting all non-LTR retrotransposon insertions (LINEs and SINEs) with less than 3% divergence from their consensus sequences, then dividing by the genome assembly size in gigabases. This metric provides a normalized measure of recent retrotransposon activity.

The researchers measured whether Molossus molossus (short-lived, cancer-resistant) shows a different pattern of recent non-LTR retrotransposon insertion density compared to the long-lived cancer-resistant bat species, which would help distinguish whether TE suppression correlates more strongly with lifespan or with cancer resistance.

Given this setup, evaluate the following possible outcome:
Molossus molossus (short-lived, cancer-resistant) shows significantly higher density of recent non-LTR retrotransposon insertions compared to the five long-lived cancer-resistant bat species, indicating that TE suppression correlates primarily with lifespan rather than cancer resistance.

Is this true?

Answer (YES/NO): YES